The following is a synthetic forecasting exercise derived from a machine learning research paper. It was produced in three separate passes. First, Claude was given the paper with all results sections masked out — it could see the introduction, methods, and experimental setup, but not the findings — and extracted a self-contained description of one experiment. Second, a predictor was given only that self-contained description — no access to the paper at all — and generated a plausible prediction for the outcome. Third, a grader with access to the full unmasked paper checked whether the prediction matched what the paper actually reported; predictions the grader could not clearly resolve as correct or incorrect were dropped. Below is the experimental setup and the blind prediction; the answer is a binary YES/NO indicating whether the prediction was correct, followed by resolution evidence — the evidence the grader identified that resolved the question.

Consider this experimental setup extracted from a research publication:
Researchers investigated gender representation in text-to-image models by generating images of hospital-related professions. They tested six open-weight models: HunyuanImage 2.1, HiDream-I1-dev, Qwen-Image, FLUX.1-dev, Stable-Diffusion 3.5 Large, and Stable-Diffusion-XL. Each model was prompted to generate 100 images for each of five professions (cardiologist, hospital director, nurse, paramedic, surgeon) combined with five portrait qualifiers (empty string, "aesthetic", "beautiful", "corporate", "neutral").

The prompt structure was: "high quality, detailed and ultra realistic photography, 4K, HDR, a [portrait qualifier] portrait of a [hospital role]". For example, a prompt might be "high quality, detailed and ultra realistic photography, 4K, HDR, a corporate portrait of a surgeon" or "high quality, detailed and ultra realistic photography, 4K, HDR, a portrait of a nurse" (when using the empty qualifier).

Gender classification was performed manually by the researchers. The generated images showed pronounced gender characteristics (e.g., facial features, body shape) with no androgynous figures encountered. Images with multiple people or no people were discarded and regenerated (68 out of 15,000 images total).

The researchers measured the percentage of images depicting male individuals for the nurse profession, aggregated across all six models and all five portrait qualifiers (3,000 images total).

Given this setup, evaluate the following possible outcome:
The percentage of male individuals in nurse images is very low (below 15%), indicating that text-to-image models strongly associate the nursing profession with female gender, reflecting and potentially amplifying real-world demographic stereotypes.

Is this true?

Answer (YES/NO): YES